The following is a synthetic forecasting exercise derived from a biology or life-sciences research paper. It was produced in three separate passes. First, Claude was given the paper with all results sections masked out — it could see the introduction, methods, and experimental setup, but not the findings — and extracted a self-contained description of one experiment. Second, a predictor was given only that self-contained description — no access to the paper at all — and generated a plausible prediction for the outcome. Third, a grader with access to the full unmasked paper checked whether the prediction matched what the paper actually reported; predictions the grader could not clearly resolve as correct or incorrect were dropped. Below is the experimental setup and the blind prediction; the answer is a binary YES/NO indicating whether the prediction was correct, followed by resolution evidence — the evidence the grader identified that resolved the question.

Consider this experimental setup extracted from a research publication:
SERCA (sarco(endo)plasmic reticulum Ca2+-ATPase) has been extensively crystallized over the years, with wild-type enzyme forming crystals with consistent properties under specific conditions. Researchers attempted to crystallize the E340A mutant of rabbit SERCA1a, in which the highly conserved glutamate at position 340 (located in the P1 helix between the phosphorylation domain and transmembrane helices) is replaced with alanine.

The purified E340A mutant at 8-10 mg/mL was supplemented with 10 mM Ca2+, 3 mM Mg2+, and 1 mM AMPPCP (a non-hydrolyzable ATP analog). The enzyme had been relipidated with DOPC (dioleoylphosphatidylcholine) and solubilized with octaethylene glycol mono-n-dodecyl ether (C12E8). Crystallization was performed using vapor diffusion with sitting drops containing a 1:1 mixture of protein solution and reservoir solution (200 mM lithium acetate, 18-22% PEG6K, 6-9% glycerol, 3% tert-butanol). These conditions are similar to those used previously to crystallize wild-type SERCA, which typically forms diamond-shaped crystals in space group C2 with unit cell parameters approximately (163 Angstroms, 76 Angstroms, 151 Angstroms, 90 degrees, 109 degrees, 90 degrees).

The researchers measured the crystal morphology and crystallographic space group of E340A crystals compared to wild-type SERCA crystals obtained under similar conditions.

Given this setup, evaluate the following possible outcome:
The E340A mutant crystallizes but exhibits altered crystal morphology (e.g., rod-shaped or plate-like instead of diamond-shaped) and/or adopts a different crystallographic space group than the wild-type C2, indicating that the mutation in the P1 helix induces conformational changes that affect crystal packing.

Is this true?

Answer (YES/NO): YES